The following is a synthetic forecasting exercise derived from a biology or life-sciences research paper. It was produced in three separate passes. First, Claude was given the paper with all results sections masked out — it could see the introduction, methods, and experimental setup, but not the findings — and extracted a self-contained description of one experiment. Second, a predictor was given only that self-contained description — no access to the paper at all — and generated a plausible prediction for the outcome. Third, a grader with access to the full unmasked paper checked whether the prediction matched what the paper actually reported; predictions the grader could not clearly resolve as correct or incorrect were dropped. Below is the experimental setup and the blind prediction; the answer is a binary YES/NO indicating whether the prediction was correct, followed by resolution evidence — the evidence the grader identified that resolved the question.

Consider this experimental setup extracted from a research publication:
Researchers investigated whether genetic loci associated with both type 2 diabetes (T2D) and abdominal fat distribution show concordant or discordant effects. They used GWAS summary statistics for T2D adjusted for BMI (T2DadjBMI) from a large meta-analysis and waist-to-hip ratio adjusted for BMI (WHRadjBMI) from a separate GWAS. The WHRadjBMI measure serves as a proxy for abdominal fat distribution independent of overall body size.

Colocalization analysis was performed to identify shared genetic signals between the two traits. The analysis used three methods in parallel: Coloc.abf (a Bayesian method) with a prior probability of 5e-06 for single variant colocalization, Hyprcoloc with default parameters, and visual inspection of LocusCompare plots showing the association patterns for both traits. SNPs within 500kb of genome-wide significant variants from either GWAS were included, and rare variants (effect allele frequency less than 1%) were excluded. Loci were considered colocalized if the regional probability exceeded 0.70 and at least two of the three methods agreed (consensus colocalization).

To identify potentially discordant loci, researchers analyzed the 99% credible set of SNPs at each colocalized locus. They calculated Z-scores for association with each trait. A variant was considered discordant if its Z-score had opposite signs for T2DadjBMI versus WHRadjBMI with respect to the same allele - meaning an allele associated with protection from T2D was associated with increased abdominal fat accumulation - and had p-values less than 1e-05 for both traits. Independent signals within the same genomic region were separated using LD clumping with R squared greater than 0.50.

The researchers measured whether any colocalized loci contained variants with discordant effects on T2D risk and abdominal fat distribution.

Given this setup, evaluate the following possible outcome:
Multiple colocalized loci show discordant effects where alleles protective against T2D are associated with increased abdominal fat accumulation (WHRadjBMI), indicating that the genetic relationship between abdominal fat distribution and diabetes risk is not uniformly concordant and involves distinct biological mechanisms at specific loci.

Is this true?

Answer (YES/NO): YES